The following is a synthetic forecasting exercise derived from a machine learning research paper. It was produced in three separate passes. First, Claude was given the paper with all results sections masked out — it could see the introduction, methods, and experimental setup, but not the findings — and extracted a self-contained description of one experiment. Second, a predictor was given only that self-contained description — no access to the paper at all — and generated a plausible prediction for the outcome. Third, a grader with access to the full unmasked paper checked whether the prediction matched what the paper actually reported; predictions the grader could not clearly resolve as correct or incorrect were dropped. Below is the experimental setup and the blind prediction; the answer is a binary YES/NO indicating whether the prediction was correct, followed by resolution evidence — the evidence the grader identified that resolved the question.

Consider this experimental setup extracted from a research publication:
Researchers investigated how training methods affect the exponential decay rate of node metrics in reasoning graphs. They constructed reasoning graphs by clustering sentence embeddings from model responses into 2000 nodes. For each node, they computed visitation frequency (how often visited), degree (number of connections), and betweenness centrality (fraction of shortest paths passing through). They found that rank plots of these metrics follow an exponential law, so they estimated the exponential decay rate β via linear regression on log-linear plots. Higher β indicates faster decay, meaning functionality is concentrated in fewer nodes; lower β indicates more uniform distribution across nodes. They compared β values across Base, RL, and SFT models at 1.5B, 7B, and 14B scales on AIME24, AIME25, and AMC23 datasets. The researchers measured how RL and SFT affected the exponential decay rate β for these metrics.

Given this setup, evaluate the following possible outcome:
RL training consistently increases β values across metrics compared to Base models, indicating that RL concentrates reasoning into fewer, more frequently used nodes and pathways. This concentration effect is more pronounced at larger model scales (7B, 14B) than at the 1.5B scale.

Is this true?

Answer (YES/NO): NO